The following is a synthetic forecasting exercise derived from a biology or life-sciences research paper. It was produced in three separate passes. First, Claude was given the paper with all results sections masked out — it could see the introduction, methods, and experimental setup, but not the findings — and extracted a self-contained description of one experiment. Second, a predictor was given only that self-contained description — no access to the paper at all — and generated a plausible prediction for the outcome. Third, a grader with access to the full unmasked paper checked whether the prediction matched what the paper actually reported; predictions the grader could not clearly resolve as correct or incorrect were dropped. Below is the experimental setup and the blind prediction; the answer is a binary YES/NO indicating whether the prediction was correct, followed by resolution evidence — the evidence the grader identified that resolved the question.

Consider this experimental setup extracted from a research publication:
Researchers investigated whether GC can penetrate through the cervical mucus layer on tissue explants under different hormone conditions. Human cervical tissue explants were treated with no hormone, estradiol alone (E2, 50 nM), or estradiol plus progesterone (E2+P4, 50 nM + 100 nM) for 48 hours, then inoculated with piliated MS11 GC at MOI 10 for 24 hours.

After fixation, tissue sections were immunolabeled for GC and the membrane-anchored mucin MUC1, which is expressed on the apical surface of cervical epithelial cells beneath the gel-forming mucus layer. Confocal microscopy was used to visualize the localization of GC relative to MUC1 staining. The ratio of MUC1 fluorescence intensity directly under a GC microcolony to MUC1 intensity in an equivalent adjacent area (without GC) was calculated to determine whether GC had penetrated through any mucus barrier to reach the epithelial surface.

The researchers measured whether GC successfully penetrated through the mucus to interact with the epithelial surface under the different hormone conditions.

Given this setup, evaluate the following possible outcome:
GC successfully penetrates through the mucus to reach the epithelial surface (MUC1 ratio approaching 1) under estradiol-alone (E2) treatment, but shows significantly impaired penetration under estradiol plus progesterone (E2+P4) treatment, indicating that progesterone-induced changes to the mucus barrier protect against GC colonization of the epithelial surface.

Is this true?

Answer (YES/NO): NO